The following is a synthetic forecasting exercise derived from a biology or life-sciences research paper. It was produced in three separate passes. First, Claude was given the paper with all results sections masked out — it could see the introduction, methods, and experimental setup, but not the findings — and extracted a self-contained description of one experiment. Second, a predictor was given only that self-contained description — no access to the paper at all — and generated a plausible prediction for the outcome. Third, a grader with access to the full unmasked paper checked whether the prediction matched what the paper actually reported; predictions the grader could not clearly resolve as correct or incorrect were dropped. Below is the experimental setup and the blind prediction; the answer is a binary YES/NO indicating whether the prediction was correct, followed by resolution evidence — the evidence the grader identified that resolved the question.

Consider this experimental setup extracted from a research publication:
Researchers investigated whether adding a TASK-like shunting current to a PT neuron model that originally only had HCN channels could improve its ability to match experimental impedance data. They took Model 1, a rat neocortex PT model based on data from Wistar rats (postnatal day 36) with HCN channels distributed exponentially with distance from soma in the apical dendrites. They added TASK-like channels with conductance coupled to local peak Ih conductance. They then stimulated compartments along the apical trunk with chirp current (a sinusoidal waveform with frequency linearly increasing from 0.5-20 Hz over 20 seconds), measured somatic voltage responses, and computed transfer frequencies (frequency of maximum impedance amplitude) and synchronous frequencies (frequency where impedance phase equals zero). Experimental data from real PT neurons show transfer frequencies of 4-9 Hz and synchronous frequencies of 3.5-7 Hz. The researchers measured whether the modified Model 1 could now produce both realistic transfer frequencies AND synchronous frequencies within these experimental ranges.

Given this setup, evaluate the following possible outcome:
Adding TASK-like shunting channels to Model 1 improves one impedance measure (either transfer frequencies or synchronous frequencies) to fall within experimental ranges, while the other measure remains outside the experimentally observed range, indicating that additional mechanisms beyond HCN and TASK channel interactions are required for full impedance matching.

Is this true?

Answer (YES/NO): NO